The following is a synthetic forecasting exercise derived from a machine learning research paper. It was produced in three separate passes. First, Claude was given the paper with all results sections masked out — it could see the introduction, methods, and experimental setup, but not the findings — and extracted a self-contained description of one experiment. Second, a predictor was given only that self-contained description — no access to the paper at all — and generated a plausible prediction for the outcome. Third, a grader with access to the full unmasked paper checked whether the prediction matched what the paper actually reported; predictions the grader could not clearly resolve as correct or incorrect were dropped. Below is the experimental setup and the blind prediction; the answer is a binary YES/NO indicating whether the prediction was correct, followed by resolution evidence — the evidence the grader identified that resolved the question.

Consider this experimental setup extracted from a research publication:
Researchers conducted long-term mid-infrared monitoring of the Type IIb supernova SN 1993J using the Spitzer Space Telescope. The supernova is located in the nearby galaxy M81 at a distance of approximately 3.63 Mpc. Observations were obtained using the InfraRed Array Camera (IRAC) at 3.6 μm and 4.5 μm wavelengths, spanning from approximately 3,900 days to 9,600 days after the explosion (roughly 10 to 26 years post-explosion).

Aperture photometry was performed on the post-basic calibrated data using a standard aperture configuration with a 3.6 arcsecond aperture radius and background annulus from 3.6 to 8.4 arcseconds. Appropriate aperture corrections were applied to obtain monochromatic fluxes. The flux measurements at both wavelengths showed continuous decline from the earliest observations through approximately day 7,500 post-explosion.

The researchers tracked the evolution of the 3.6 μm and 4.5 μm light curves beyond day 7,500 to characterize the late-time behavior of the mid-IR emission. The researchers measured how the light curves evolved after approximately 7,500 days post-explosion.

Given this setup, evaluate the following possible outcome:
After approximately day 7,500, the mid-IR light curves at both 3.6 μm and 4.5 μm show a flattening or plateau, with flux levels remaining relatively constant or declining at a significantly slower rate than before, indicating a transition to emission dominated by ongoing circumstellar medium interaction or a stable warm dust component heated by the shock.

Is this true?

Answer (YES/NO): NO